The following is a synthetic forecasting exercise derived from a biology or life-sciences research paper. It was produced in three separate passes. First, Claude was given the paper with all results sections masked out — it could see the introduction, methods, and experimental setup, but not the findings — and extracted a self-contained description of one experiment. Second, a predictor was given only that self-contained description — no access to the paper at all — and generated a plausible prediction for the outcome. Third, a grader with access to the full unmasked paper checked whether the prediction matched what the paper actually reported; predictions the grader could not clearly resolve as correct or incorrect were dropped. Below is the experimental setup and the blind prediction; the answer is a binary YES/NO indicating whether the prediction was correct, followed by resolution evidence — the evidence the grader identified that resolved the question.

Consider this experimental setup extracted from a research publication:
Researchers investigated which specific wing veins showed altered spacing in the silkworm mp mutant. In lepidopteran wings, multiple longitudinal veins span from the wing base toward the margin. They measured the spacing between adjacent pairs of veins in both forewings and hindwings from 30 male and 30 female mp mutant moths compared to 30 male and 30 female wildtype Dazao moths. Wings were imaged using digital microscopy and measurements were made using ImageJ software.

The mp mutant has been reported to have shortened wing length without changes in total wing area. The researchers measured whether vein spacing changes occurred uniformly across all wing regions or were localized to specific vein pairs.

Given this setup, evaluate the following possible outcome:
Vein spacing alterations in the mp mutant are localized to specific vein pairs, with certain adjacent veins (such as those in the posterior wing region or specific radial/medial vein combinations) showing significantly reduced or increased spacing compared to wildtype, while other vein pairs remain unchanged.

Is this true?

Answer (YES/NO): NO